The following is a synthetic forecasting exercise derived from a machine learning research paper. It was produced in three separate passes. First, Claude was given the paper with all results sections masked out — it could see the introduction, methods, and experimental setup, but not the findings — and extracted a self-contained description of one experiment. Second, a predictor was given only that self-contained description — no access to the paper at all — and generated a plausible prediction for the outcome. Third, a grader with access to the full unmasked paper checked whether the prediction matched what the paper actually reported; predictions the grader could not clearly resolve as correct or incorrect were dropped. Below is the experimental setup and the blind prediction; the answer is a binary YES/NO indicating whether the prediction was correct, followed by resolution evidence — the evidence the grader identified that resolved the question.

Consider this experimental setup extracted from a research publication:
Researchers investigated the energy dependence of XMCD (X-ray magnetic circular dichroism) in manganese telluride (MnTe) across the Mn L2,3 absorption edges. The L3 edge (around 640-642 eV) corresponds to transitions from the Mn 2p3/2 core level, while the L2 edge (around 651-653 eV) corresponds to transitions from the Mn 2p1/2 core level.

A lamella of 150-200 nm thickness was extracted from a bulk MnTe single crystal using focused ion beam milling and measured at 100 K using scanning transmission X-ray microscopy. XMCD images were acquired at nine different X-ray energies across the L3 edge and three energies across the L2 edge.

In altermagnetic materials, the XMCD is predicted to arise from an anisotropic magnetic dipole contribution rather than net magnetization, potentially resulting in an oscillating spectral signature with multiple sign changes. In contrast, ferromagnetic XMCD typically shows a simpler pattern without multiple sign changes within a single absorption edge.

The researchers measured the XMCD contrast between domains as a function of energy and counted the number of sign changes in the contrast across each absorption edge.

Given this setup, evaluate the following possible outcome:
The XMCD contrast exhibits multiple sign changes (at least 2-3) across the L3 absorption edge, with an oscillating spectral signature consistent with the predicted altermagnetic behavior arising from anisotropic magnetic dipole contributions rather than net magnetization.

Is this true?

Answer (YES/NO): YES